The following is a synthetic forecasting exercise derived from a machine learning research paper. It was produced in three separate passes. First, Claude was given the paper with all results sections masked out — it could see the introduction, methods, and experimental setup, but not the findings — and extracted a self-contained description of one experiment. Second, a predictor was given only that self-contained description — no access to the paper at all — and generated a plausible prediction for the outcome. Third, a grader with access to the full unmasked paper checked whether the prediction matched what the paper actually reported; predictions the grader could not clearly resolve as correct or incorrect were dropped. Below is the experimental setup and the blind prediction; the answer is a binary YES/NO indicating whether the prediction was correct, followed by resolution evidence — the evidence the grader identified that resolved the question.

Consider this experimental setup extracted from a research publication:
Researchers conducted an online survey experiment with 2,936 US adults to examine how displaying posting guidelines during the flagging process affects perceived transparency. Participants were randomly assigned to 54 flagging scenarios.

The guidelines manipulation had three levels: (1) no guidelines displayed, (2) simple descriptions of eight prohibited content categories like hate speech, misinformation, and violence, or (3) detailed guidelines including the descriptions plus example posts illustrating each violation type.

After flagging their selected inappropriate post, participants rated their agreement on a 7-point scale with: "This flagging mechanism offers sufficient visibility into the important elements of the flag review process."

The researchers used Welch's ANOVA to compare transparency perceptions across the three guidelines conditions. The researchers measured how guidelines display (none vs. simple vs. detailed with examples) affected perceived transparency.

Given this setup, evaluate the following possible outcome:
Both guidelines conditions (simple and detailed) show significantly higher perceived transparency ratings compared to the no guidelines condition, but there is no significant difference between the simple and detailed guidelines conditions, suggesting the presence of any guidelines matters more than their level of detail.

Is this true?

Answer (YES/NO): YES